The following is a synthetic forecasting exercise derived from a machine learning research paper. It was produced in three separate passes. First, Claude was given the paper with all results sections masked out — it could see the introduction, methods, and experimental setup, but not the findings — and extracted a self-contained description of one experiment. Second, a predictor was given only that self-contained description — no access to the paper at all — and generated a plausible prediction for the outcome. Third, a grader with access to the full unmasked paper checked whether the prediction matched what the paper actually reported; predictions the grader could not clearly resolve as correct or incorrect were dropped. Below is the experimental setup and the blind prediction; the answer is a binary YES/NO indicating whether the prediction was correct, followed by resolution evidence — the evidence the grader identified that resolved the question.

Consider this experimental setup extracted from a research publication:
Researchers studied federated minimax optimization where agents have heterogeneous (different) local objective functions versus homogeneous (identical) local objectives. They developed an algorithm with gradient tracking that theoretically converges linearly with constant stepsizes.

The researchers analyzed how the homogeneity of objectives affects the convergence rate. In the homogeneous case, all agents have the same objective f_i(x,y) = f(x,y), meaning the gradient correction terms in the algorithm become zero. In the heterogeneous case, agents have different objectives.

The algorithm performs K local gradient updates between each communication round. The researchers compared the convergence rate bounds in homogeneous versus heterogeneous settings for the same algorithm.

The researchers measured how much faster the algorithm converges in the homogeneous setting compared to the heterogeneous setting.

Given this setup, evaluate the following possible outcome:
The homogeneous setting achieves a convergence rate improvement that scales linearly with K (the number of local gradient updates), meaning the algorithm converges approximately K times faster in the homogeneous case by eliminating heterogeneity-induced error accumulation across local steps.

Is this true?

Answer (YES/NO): YES